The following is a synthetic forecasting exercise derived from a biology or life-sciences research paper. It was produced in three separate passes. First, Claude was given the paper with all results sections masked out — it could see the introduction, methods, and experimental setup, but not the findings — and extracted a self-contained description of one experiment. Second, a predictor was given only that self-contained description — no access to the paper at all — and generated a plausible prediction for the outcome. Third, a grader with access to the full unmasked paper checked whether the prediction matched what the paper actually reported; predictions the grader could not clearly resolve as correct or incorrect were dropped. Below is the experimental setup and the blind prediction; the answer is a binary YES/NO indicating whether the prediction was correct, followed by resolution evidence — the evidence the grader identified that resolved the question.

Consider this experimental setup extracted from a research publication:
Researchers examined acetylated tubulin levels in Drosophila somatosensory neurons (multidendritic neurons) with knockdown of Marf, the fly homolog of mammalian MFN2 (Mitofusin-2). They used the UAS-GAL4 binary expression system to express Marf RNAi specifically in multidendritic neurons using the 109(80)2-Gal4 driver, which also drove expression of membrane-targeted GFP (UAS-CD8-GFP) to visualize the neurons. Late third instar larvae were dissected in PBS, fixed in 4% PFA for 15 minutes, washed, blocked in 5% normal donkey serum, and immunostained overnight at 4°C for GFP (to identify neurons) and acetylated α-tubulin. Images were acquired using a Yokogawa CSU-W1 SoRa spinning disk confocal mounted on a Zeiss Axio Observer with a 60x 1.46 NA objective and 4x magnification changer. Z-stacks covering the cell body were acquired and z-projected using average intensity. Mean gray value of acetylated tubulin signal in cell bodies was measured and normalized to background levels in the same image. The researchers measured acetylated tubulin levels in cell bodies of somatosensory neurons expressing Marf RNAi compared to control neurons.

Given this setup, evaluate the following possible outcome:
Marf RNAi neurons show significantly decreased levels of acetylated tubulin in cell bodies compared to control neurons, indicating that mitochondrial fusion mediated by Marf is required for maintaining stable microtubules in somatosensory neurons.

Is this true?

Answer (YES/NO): YES